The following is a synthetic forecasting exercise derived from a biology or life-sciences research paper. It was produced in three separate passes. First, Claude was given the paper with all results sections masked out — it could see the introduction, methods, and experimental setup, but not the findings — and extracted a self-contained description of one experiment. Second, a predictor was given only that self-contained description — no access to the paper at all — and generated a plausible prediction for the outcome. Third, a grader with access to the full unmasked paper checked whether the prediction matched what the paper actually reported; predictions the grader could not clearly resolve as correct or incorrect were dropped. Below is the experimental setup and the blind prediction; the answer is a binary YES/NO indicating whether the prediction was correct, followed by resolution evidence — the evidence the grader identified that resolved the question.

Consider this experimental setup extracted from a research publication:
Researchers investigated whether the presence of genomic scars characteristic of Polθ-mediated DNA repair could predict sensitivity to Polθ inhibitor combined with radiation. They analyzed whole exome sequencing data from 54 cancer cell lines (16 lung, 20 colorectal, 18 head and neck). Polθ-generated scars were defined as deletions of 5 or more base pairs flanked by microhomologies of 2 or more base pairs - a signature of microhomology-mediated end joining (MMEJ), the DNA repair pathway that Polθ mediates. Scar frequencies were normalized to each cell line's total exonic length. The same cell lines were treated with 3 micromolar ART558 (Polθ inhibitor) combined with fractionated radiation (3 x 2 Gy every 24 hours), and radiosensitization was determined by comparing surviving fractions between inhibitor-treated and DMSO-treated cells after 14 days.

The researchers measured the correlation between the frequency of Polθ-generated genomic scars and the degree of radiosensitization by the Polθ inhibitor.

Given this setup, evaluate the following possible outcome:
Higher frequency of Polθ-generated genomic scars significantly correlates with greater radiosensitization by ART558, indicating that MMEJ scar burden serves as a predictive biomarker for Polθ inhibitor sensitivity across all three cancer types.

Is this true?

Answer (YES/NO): NO